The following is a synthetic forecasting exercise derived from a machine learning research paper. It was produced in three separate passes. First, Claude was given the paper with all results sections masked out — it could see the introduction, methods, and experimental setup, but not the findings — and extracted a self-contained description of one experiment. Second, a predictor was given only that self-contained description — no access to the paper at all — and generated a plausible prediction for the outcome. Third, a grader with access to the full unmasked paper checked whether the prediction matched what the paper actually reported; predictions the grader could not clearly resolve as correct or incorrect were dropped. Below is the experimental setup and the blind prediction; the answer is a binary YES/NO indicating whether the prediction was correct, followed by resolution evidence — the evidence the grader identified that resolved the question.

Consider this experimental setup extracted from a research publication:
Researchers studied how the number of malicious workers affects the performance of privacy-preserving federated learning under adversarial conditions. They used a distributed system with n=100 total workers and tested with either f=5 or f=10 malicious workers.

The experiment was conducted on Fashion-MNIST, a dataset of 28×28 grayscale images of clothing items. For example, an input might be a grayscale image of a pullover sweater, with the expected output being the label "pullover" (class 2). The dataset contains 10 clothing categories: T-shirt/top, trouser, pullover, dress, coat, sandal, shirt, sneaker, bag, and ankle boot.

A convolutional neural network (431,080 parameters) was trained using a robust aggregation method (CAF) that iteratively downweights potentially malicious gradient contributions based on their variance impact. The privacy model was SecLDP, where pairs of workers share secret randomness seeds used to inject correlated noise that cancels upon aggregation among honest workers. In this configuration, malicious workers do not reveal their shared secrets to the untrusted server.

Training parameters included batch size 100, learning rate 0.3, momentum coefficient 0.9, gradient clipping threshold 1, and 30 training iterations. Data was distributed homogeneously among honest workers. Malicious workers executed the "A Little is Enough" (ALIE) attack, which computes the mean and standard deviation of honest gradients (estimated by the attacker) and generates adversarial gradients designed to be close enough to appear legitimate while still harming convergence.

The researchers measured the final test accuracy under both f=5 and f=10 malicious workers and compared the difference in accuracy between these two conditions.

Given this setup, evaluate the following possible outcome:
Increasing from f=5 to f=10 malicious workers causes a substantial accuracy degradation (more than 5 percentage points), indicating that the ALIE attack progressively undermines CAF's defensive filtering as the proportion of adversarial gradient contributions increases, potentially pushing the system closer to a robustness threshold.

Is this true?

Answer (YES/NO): NO